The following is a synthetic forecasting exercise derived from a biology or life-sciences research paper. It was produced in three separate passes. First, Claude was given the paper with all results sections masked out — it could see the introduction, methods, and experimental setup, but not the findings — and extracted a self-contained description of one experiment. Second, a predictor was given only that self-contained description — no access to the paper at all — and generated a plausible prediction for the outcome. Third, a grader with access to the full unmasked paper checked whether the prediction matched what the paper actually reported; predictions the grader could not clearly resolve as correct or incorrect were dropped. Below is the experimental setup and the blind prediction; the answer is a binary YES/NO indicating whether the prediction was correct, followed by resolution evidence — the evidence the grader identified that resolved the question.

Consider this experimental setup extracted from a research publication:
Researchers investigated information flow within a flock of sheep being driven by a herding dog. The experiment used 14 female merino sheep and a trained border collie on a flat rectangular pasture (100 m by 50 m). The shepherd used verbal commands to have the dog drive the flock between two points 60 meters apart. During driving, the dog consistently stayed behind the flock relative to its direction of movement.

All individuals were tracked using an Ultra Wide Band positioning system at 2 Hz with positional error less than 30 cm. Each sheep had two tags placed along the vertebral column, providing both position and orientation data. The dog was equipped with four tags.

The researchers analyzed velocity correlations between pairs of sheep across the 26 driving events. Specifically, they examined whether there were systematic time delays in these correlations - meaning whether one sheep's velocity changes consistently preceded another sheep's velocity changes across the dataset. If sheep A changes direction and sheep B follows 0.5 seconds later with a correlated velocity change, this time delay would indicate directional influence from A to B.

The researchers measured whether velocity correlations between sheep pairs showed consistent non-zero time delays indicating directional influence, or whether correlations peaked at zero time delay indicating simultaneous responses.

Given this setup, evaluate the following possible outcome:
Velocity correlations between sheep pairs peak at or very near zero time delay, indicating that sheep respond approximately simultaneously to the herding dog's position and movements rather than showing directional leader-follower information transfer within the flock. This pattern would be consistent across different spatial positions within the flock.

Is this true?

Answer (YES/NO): NO